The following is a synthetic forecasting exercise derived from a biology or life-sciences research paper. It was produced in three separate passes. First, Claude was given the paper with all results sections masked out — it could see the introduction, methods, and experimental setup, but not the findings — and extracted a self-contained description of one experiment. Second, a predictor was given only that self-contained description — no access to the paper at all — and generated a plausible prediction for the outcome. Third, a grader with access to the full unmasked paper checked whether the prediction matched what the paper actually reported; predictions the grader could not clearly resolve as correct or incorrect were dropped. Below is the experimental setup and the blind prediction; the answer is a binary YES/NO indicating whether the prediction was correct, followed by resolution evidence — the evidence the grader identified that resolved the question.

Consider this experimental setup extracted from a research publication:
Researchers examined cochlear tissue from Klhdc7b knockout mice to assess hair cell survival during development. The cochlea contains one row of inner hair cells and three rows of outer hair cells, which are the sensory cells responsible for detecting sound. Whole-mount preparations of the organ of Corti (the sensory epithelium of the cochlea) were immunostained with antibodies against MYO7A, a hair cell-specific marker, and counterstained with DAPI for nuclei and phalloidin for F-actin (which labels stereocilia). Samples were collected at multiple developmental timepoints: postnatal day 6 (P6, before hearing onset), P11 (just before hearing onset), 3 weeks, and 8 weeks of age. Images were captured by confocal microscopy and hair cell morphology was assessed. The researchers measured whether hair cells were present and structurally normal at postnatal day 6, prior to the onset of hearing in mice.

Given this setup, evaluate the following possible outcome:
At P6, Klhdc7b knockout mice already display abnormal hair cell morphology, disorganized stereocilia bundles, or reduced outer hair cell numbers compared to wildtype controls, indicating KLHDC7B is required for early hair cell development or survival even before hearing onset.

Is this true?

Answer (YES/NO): NO